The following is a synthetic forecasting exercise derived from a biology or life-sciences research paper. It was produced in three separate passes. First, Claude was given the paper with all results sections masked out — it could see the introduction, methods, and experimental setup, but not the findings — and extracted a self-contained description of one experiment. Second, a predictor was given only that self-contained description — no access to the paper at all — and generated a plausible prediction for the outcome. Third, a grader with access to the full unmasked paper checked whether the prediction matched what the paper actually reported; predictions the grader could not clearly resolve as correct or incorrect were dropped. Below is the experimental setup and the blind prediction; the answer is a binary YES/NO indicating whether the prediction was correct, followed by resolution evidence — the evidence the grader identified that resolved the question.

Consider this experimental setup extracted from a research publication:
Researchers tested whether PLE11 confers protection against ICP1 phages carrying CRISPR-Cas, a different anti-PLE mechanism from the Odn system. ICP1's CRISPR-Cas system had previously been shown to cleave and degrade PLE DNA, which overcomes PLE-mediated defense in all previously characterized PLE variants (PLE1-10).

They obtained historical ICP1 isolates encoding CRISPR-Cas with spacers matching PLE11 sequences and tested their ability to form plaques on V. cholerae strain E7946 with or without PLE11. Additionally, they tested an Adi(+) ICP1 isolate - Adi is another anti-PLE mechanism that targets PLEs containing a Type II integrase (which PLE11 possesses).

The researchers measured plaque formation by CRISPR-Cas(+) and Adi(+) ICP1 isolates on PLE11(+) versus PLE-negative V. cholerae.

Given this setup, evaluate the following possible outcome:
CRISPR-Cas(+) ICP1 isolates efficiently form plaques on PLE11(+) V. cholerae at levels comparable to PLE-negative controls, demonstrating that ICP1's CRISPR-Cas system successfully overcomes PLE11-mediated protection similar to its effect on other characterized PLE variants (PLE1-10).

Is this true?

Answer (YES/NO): NO